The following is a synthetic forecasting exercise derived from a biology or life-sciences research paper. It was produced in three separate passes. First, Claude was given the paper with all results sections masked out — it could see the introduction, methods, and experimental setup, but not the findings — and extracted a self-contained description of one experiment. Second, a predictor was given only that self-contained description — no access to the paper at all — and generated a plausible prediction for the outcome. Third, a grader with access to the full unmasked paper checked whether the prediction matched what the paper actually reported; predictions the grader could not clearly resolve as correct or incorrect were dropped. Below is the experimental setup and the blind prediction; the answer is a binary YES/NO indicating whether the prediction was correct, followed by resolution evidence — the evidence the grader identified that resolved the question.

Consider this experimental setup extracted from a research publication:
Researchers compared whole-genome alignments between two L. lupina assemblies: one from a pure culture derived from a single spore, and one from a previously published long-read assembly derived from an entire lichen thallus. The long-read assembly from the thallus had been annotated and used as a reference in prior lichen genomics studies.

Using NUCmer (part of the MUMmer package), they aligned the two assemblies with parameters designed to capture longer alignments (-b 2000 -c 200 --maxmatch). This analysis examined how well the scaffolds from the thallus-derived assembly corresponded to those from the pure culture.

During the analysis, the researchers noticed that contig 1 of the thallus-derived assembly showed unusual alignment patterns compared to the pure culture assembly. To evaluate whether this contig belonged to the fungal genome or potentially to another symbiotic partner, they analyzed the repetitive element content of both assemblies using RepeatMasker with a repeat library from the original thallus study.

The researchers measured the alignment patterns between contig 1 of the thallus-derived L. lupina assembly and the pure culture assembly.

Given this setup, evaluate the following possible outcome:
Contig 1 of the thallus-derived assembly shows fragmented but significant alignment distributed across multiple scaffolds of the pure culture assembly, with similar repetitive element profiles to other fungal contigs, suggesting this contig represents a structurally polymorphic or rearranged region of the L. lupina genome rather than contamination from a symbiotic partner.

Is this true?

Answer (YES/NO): NO